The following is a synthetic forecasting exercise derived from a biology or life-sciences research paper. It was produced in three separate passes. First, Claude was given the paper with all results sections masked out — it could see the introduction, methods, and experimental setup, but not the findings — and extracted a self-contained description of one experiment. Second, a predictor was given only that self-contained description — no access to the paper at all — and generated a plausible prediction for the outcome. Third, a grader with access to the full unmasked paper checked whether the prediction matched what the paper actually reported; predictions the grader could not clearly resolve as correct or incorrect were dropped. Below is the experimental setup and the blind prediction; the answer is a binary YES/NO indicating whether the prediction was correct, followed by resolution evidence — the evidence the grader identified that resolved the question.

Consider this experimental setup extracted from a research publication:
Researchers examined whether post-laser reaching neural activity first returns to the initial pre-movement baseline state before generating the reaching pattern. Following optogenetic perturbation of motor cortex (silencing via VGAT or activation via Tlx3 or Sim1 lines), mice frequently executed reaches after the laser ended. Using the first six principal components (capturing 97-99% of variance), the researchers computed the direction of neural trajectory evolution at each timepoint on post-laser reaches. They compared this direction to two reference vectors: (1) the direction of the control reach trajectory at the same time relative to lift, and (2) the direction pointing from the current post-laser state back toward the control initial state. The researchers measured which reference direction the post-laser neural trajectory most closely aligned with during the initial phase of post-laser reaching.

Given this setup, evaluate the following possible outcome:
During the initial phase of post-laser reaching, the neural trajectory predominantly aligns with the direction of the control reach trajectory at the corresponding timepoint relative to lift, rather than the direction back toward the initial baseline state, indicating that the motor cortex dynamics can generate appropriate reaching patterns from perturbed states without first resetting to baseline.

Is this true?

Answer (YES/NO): YES